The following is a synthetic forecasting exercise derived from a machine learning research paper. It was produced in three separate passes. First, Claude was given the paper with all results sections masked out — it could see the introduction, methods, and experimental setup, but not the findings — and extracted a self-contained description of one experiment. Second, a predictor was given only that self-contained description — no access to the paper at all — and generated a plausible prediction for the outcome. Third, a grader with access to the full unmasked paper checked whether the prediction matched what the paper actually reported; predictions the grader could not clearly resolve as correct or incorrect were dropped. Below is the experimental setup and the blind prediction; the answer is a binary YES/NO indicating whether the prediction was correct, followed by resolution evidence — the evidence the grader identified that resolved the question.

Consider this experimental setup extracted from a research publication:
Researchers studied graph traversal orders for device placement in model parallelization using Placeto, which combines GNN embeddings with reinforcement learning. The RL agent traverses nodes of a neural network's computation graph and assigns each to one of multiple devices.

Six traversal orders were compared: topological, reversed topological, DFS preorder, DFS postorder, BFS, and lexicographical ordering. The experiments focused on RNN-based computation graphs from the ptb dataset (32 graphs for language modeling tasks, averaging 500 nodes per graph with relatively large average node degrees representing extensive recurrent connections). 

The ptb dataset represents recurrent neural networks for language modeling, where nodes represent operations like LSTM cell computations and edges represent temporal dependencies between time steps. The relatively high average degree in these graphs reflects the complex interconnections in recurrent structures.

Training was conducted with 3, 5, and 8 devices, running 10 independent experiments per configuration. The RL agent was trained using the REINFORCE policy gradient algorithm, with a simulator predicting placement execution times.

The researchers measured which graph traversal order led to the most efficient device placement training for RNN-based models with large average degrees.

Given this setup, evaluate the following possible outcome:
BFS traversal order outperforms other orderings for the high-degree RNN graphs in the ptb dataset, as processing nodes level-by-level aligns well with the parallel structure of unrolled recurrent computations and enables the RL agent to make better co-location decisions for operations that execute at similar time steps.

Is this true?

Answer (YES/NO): YES